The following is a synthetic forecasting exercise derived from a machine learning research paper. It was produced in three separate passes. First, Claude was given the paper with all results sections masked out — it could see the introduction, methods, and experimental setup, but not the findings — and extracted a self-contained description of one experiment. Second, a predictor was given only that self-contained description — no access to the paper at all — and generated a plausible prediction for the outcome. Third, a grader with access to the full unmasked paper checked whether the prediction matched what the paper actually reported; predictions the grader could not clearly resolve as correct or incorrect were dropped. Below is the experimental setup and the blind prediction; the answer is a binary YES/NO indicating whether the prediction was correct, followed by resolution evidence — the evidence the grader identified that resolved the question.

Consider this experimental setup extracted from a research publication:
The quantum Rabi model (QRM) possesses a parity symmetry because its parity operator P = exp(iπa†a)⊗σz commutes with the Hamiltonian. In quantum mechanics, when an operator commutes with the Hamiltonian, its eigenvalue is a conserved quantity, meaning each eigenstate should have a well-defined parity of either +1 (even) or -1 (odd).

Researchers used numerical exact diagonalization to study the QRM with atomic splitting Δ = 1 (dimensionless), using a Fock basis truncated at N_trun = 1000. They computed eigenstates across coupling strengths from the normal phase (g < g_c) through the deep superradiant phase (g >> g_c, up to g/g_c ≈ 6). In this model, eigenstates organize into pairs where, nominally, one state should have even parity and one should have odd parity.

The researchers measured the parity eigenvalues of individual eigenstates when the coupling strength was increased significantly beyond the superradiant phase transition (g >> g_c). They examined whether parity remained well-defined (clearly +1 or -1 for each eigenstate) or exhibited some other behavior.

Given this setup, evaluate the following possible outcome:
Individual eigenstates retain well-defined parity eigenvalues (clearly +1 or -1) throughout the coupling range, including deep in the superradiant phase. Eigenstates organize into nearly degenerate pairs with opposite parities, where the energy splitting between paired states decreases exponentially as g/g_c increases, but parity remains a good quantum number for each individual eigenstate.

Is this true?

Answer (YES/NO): NO